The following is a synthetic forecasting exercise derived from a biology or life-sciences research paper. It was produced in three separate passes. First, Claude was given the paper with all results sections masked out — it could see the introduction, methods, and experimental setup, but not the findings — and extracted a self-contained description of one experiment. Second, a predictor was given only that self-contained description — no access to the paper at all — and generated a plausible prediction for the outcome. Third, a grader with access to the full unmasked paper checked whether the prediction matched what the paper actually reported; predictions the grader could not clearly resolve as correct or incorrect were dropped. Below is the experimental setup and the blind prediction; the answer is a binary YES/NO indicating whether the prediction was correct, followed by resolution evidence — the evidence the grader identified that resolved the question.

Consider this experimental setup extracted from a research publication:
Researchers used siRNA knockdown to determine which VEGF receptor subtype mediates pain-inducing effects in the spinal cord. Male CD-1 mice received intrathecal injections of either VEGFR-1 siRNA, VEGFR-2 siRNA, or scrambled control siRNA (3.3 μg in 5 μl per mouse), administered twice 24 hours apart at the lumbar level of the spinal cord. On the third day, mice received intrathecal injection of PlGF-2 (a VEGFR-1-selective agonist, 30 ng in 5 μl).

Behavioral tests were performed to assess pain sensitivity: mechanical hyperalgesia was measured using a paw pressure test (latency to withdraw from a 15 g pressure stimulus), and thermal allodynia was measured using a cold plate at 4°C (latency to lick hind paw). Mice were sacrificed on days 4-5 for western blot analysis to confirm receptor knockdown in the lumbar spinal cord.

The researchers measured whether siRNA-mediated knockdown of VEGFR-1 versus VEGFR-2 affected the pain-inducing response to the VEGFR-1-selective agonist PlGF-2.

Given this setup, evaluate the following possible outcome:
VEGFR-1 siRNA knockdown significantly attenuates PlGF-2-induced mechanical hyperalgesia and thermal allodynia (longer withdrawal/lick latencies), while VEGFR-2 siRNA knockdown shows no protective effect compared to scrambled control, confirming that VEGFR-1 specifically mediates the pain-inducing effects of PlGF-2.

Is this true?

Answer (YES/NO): YES